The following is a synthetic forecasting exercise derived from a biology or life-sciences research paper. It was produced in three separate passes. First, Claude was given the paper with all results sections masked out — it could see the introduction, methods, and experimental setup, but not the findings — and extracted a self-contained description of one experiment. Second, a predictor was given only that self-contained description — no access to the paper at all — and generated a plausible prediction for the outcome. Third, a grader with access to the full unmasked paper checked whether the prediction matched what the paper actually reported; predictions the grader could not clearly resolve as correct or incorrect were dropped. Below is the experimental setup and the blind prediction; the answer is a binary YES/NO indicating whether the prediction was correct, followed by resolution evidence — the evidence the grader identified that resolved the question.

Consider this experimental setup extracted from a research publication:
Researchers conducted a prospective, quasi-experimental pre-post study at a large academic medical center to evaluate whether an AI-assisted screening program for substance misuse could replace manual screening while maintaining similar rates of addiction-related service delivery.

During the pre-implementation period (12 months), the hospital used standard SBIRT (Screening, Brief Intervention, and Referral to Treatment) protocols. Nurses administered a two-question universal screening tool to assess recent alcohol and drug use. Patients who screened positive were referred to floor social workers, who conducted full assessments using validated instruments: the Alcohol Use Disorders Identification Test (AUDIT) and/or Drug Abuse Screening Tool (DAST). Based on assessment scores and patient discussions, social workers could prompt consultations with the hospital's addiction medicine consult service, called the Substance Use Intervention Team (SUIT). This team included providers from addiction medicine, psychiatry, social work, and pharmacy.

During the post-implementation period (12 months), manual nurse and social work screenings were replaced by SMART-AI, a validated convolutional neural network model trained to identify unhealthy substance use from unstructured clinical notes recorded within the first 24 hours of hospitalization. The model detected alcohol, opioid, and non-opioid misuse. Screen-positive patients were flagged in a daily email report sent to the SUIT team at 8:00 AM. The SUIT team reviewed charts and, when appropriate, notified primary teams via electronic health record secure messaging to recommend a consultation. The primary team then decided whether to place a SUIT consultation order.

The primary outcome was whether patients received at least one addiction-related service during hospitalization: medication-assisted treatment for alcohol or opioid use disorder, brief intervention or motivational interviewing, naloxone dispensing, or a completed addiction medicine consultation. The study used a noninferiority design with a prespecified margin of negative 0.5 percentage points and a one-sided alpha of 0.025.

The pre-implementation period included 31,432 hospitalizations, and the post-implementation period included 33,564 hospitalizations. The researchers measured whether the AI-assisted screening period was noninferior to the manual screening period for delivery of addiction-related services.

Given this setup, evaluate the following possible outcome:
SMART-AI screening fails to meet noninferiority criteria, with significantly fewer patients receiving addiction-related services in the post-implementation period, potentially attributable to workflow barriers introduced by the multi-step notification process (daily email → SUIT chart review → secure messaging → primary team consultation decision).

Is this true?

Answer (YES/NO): NO